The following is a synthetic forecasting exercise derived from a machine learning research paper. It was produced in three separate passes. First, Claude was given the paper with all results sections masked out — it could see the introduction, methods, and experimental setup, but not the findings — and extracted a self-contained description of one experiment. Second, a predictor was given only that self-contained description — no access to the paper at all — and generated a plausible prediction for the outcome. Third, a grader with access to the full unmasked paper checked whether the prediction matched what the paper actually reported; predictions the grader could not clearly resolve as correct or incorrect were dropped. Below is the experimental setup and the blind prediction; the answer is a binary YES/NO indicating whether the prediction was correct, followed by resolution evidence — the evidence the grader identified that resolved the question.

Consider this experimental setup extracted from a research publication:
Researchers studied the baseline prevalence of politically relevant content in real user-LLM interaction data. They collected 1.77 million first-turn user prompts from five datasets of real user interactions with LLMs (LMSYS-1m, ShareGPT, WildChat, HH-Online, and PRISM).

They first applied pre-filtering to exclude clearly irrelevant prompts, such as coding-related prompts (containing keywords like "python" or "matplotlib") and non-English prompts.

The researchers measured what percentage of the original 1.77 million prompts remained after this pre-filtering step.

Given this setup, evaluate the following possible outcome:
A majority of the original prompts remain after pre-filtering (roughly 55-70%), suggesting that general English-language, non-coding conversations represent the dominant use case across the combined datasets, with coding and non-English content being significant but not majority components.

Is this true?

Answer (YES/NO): NO